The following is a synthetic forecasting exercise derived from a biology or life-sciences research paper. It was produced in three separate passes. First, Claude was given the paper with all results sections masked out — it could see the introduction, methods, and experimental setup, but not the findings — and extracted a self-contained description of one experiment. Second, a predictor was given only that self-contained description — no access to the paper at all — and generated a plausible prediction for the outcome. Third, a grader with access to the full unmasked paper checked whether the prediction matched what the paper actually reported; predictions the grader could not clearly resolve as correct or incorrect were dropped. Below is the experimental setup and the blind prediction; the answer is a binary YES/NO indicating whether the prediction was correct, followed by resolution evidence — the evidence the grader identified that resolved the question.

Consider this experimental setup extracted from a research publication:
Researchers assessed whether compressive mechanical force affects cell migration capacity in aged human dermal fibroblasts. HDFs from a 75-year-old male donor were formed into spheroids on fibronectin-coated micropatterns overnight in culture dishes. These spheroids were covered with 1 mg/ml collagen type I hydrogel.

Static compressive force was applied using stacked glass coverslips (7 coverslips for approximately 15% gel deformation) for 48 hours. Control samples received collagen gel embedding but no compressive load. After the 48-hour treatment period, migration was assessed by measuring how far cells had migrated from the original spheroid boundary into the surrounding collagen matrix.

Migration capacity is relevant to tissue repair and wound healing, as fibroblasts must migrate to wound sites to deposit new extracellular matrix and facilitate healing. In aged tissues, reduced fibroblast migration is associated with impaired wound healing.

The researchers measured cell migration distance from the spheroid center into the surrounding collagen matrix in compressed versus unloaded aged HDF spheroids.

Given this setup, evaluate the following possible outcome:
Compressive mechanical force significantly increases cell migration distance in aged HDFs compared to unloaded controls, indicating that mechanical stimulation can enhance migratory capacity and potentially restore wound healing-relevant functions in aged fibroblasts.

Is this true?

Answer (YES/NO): YES